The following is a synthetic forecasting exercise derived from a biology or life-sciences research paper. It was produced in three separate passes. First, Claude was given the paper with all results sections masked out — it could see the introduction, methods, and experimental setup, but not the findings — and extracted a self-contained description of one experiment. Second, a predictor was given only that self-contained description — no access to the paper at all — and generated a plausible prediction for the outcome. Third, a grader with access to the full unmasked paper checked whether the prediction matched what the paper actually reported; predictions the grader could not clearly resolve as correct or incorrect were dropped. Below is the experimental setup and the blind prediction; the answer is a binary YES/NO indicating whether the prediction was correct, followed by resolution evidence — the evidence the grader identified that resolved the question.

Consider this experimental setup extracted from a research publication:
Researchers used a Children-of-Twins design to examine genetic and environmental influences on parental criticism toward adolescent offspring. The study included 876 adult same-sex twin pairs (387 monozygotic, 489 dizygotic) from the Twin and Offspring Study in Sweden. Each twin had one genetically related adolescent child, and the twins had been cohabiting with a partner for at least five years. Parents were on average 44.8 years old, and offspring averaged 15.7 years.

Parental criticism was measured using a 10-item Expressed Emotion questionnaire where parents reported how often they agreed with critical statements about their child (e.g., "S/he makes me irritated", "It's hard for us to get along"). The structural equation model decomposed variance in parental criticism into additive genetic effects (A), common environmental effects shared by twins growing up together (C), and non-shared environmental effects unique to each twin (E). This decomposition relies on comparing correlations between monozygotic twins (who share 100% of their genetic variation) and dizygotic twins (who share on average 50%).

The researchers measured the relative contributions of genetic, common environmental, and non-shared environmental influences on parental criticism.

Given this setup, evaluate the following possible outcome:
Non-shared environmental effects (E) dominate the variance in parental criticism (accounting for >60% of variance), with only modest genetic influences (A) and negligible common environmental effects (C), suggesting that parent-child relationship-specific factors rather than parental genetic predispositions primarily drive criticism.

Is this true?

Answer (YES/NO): YES